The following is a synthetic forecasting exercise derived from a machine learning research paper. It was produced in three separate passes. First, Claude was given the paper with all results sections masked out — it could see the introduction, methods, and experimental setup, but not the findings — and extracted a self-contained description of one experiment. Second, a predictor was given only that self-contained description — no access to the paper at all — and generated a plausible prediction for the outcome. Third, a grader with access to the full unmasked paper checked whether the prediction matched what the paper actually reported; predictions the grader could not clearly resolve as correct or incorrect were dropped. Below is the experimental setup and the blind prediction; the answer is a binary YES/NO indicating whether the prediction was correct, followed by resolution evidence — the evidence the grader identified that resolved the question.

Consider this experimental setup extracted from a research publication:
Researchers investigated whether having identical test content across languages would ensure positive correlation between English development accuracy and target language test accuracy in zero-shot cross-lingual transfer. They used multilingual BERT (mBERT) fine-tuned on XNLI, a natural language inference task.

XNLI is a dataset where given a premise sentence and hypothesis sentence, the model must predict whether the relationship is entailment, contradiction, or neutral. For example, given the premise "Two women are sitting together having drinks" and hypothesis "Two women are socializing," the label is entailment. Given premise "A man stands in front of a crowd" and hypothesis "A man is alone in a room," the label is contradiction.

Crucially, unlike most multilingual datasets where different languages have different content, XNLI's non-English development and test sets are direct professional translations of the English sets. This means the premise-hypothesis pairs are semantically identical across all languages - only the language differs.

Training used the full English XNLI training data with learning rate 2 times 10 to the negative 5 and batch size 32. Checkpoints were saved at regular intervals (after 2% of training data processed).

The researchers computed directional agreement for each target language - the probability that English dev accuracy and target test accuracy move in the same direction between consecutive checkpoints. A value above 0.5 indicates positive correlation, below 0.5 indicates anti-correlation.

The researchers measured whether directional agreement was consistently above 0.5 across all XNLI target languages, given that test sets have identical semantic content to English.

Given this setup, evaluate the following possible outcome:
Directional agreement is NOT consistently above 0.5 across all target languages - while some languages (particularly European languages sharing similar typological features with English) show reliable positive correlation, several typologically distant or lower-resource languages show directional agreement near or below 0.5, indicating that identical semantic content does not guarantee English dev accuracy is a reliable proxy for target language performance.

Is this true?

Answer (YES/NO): YES